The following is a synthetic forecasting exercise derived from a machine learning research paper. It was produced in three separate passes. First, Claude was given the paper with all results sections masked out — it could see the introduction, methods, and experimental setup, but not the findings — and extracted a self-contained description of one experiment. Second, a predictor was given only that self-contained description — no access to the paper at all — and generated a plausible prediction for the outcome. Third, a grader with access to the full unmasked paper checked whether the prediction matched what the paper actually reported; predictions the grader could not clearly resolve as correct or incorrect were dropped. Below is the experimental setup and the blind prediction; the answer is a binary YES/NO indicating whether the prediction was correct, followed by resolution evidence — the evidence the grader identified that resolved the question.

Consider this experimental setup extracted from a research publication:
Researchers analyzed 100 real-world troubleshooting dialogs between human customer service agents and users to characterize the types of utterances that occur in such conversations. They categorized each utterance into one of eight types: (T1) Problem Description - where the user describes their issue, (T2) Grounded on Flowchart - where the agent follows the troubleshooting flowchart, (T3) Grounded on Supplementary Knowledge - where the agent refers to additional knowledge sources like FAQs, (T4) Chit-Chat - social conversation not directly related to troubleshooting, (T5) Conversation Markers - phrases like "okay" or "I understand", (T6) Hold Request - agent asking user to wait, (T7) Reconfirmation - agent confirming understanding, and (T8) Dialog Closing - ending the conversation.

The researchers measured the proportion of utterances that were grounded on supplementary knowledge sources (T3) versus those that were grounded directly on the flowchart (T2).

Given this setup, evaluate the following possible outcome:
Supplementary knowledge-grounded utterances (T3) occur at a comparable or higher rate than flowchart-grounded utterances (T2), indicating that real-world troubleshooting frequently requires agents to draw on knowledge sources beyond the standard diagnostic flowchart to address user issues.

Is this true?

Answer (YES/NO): NO